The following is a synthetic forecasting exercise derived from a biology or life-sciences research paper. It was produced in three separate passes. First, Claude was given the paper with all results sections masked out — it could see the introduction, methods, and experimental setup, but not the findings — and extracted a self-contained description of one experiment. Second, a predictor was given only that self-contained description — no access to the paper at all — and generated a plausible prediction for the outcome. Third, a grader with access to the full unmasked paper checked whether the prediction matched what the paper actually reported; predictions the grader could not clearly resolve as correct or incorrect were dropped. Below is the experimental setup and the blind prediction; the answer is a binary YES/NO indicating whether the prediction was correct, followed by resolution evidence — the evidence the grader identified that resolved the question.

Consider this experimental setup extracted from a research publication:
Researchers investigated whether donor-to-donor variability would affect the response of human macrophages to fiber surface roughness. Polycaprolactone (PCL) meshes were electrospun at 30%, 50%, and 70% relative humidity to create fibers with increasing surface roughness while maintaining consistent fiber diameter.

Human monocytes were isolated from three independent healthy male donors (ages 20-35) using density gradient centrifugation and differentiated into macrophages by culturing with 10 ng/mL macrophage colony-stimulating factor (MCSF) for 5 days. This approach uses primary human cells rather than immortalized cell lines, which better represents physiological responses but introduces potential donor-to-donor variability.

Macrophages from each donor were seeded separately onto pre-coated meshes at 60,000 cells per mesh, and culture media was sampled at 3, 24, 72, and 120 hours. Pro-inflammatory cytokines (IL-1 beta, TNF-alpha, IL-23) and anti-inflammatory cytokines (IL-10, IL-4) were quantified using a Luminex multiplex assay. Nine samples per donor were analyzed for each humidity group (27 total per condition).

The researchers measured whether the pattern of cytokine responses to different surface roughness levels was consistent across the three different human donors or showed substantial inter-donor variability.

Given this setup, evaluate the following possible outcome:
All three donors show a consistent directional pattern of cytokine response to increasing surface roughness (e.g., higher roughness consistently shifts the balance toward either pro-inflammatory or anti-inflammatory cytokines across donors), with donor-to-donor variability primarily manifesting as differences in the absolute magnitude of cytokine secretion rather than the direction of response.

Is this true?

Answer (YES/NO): NO